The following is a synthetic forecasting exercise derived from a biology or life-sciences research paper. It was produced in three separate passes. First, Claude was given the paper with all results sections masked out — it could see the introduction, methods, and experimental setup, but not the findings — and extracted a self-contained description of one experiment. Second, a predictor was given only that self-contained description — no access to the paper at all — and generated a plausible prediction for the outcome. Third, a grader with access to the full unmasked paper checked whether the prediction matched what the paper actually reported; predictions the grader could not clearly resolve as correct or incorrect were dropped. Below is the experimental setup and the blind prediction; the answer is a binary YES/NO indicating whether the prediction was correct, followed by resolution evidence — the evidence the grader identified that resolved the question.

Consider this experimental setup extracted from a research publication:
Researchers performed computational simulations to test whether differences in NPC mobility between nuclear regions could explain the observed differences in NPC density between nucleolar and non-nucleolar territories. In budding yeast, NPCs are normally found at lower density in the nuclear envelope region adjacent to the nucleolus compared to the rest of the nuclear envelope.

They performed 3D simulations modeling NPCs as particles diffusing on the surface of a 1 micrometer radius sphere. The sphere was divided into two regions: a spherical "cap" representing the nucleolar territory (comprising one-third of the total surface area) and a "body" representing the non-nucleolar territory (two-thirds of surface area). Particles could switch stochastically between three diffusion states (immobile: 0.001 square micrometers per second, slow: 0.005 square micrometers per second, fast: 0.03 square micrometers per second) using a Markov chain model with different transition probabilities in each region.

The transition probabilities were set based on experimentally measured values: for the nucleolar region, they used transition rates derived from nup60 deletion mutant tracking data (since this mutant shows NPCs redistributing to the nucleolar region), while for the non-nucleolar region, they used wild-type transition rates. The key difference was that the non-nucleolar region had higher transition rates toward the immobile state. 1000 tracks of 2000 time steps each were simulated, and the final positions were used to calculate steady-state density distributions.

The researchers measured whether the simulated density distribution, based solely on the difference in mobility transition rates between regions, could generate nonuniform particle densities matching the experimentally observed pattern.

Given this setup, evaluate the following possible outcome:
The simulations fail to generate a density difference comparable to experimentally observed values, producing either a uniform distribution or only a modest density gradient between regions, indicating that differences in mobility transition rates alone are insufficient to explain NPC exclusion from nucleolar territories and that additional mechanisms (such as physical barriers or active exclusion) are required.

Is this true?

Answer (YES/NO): YES